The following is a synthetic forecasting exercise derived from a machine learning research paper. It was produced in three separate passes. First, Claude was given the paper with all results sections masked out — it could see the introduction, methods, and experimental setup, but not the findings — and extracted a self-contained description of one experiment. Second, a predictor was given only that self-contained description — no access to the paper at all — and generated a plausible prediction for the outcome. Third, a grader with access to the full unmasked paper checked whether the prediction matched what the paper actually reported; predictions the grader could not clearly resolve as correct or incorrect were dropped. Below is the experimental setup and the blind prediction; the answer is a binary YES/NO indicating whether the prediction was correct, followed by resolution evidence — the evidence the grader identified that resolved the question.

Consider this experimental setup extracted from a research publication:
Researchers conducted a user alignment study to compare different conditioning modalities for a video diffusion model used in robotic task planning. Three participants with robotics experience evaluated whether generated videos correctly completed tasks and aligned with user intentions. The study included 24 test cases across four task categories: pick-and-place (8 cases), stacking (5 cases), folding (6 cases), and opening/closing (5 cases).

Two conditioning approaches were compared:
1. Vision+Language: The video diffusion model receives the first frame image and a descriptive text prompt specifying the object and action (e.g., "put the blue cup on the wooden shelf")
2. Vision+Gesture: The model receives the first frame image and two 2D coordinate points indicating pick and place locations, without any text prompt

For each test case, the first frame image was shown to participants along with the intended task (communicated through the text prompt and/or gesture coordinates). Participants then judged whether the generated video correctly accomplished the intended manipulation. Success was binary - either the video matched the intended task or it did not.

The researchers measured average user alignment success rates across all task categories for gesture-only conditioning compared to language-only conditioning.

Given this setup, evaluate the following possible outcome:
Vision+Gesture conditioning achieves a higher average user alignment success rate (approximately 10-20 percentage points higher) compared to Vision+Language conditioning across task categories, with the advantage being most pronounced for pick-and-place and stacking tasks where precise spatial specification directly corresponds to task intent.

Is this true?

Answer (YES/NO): YES